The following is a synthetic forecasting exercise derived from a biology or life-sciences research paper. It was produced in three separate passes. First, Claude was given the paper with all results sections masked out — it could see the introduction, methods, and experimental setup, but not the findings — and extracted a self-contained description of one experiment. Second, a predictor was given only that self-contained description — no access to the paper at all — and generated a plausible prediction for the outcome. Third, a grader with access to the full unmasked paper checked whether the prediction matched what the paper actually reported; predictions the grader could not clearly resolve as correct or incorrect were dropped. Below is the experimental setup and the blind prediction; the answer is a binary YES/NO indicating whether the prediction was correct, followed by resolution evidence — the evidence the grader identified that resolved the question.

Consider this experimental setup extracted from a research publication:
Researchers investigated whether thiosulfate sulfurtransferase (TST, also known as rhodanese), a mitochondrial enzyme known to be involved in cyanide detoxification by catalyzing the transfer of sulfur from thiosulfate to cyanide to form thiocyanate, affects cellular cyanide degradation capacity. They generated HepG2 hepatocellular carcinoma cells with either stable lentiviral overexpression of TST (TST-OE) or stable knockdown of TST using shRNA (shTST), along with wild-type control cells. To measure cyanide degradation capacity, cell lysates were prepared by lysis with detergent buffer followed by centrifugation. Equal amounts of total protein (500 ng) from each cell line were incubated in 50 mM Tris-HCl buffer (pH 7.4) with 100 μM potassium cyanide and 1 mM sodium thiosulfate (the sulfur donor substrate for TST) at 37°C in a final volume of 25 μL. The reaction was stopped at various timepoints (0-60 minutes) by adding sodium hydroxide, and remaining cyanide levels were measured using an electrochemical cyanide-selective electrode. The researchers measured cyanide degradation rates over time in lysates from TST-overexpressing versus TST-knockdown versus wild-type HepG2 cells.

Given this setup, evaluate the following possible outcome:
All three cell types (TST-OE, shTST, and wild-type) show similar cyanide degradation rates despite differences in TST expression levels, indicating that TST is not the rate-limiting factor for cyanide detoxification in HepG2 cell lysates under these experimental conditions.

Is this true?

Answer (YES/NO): NO